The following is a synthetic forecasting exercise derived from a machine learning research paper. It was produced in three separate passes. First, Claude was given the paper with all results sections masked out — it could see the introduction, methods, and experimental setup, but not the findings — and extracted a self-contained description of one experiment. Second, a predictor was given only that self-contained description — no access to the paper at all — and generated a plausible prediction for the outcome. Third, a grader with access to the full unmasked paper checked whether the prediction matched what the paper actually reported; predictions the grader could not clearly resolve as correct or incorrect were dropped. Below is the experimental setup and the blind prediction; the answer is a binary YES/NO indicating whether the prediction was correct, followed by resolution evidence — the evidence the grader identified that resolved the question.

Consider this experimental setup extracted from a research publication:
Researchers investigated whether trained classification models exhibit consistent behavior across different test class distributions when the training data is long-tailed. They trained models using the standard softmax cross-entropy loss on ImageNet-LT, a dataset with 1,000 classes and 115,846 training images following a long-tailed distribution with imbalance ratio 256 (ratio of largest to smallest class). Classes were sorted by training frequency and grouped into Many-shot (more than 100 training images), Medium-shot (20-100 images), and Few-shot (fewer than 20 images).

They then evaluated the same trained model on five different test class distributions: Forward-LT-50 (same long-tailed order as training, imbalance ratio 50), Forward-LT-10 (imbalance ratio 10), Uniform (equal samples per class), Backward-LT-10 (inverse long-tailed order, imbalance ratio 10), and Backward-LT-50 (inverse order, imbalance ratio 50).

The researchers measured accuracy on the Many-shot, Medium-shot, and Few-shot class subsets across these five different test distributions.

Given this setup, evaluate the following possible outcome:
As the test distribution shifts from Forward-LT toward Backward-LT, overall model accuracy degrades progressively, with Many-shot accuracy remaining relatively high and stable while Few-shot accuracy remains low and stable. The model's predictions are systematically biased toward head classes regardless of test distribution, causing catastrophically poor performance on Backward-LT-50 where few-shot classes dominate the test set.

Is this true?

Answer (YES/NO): YES